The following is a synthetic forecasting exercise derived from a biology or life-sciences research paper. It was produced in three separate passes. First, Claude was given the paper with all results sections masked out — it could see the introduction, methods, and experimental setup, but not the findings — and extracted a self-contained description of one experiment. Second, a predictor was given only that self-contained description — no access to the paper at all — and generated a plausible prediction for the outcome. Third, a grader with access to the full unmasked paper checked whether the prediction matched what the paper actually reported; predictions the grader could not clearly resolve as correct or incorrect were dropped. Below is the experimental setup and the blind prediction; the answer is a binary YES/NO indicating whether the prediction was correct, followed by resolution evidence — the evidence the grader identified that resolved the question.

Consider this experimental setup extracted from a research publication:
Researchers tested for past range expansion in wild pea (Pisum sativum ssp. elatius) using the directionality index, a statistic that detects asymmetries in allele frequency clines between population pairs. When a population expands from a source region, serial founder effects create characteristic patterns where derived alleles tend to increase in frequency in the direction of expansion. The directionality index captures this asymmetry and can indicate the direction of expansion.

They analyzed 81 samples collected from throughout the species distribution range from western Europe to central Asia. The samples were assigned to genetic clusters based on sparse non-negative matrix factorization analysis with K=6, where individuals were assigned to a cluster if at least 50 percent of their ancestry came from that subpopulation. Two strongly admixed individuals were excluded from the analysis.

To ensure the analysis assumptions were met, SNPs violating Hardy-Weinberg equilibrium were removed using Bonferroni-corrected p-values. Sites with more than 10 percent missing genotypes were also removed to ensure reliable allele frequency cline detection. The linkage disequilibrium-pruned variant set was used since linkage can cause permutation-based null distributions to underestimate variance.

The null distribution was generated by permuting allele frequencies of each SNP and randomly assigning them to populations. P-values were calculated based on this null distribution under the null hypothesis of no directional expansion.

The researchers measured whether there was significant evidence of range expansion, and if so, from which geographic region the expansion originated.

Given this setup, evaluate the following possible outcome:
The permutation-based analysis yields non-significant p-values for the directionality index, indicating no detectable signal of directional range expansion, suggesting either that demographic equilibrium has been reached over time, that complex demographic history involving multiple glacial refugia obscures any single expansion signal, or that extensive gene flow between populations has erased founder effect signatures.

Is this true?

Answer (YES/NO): NO